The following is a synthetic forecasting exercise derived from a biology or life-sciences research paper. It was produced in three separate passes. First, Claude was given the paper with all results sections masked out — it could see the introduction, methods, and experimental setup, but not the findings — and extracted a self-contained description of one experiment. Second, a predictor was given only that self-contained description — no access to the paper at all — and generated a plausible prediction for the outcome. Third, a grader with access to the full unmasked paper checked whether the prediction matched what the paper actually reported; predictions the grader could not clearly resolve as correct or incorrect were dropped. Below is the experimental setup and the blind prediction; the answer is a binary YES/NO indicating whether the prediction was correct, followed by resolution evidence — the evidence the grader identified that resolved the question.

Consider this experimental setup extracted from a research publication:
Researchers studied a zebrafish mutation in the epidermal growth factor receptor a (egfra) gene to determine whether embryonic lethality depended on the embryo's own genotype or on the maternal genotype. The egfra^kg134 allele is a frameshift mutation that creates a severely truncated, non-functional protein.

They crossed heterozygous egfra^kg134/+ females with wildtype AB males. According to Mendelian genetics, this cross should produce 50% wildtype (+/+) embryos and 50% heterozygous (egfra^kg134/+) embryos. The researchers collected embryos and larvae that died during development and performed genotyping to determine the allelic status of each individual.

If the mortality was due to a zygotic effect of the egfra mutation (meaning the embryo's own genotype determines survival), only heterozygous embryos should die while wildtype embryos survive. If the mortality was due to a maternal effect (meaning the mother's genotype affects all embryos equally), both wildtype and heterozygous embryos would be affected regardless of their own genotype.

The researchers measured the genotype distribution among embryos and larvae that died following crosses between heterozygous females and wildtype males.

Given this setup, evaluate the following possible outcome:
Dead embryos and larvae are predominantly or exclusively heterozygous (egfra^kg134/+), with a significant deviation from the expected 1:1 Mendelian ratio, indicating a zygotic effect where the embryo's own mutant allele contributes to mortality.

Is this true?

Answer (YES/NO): NO